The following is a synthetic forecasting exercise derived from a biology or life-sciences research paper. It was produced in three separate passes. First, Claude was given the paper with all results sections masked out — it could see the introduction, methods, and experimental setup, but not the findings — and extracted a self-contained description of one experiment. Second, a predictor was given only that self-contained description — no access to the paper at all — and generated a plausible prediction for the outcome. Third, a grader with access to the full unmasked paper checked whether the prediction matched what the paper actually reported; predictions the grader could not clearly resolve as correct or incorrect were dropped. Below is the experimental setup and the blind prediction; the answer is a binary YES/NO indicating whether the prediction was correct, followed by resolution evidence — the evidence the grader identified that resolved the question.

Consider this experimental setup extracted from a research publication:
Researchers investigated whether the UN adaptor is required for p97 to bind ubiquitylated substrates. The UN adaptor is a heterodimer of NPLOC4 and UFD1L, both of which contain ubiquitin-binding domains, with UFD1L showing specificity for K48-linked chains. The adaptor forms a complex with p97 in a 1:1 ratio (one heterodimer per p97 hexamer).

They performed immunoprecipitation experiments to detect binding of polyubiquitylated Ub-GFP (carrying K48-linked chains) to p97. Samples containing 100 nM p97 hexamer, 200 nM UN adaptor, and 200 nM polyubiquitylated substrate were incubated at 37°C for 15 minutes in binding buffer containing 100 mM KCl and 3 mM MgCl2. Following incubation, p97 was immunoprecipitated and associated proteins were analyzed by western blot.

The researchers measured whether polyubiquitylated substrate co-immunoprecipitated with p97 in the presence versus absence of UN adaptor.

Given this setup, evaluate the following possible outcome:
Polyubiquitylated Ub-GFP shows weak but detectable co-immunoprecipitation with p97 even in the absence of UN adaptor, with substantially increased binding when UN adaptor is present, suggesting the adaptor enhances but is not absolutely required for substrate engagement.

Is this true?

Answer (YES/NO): NO